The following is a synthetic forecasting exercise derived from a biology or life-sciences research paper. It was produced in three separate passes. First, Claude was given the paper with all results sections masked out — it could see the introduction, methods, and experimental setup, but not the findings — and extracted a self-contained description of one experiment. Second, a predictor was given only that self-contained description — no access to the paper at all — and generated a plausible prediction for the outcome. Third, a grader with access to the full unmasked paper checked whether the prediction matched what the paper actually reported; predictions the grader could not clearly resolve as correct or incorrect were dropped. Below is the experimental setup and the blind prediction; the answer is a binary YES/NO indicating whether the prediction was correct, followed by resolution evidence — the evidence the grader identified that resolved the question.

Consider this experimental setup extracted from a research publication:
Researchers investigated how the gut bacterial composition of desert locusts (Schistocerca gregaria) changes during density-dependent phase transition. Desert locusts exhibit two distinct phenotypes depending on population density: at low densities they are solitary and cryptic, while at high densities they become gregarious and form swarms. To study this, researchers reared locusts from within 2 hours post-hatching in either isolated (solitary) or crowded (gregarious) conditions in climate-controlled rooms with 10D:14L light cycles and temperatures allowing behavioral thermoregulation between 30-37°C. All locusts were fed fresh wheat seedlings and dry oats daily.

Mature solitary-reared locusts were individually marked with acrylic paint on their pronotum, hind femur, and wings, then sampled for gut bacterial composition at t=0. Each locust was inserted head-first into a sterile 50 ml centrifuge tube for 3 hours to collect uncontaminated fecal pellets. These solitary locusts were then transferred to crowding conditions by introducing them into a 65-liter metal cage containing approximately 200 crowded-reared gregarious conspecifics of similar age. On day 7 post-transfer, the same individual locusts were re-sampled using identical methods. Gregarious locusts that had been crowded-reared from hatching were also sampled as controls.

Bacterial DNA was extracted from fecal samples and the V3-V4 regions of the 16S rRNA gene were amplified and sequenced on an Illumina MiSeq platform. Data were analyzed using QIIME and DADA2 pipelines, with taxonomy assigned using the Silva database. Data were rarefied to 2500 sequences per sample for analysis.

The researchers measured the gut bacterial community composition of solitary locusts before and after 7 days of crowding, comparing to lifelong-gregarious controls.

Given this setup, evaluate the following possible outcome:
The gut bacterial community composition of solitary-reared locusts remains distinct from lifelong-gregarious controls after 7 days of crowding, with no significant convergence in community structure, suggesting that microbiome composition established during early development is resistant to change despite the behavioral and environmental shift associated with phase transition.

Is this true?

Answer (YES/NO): NO